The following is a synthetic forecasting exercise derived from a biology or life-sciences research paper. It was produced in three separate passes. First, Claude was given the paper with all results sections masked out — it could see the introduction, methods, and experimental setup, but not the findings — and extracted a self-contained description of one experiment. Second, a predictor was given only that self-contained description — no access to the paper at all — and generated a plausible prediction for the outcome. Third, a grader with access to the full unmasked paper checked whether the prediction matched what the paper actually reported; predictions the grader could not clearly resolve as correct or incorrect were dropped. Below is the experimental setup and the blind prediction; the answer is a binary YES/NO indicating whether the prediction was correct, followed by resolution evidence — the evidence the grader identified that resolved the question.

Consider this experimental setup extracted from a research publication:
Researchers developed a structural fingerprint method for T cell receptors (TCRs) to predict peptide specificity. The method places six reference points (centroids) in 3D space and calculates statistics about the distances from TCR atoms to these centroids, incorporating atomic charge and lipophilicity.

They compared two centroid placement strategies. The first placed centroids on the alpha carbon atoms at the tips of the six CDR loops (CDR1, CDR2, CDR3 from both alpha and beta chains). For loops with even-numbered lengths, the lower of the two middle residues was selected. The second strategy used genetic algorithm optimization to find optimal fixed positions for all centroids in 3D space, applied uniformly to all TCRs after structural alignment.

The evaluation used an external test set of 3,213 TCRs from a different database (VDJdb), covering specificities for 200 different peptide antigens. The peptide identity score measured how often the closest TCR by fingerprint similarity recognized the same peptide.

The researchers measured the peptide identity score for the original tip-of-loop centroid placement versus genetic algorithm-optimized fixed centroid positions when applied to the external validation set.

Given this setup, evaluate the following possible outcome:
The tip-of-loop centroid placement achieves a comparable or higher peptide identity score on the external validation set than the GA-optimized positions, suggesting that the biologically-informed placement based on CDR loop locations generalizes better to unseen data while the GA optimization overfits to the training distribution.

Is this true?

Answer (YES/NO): YES